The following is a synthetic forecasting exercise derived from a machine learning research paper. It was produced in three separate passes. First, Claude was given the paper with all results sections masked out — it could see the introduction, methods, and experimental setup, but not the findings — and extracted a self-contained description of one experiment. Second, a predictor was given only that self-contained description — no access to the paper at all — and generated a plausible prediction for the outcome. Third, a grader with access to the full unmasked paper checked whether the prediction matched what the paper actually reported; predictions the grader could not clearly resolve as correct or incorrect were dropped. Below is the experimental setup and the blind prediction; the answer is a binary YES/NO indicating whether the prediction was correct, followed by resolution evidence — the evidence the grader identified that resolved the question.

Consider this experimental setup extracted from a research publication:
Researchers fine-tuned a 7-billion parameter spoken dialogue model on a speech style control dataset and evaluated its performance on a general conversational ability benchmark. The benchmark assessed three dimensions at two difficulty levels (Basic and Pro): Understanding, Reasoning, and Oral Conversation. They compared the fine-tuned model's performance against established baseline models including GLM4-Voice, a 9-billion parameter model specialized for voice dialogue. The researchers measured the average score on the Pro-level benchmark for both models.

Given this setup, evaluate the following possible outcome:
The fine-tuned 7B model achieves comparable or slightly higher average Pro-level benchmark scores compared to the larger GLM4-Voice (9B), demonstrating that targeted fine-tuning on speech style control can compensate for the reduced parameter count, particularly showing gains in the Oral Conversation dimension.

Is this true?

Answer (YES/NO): NO